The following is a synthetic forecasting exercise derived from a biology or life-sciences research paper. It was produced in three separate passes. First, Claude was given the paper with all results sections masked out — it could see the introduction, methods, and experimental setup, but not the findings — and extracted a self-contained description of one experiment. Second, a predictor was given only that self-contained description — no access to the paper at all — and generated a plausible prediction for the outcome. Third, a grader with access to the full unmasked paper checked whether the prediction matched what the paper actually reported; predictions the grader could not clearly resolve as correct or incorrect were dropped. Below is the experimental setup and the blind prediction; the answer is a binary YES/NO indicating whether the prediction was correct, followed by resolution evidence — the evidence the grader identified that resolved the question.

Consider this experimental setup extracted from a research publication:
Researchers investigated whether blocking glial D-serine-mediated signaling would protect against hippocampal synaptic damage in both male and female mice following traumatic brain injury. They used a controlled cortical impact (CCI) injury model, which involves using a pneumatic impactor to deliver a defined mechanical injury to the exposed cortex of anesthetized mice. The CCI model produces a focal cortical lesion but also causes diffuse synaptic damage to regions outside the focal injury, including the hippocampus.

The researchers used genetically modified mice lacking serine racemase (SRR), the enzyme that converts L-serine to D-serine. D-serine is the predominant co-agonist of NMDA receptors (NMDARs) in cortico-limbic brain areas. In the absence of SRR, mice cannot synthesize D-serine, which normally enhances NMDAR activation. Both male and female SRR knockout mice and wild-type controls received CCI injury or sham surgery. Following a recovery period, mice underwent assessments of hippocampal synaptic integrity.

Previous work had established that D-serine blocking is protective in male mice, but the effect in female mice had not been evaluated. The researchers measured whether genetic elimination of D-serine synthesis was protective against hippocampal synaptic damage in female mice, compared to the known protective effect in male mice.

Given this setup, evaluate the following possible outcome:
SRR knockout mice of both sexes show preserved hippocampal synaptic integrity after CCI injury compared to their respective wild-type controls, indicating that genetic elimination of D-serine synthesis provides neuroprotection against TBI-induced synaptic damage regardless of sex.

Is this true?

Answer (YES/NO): NO